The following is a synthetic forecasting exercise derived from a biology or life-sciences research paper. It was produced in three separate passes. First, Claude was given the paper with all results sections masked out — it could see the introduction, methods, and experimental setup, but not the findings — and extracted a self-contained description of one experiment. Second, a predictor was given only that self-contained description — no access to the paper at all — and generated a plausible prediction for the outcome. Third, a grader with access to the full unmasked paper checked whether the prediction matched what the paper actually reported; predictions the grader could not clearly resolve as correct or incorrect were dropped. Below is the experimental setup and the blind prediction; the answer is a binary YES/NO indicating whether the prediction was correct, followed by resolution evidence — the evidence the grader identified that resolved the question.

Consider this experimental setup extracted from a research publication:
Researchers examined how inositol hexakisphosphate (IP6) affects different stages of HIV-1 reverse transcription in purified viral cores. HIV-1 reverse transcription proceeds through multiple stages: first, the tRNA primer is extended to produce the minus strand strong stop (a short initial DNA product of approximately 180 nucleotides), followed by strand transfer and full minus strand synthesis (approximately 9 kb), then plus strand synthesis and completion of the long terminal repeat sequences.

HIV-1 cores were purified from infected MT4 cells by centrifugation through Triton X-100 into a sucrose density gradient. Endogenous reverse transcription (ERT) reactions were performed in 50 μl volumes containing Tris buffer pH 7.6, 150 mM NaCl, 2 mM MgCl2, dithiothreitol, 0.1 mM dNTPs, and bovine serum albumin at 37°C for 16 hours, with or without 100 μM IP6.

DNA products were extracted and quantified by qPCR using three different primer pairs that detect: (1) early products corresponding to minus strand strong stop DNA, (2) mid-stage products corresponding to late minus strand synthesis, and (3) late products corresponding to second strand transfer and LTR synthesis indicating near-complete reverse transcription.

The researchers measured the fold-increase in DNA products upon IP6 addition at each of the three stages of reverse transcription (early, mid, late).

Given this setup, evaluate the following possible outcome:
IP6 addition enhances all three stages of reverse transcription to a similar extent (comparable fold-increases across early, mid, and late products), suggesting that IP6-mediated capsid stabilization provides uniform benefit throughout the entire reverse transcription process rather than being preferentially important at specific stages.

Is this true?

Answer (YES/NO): NO